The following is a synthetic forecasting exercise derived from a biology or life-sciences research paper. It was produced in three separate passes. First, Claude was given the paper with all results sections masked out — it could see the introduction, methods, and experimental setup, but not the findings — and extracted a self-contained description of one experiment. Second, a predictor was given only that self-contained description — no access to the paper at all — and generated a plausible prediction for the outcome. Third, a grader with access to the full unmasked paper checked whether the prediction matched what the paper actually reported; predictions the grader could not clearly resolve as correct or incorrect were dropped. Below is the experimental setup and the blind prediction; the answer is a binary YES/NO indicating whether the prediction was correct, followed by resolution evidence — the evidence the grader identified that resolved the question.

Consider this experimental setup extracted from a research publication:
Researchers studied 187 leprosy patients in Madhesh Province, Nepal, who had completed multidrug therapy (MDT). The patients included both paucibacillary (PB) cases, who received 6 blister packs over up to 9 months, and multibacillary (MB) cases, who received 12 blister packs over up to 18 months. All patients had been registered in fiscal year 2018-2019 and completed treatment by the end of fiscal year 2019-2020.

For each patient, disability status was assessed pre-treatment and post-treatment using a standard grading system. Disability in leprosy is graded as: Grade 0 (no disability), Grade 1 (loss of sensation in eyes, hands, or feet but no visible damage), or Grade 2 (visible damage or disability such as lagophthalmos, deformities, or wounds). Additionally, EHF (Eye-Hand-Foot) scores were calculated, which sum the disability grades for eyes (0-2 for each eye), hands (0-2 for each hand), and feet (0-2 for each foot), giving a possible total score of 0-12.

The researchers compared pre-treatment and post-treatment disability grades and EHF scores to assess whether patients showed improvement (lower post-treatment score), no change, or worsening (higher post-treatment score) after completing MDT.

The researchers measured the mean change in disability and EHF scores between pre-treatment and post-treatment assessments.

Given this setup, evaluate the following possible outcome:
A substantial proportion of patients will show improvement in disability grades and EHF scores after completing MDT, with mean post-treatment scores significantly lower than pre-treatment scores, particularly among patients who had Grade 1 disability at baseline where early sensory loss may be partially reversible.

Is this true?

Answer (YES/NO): NO